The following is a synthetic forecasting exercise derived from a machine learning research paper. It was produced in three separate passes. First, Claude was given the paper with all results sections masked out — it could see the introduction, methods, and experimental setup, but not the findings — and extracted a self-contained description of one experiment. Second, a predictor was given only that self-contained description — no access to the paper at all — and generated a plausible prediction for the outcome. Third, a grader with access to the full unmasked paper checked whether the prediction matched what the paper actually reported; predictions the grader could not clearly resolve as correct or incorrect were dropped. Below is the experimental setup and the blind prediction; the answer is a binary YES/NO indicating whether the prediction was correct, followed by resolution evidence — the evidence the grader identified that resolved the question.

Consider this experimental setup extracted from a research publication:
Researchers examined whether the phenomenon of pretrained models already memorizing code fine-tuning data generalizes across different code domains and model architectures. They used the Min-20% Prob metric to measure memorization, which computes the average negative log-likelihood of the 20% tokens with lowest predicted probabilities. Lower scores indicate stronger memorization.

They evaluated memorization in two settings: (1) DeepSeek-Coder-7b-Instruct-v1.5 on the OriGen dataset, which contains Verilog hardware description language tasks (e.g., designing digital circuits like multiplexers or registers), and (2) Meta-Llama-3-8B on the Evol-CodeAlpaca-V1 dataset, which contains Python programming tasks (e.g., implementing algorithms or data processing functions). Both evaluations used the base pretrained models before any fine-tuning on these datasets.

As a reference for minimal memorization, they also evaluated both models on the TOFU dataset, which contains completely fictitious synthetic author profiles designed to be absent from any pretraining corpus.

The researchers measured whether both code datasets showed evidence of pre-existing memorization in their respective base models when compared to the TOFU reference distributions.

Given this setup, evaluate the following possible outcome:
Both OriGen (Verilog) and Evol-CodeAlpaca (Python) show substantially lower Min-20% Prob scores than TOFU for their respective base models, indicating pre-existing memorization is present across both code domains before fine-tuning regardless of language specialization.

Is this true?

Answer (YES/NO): YES